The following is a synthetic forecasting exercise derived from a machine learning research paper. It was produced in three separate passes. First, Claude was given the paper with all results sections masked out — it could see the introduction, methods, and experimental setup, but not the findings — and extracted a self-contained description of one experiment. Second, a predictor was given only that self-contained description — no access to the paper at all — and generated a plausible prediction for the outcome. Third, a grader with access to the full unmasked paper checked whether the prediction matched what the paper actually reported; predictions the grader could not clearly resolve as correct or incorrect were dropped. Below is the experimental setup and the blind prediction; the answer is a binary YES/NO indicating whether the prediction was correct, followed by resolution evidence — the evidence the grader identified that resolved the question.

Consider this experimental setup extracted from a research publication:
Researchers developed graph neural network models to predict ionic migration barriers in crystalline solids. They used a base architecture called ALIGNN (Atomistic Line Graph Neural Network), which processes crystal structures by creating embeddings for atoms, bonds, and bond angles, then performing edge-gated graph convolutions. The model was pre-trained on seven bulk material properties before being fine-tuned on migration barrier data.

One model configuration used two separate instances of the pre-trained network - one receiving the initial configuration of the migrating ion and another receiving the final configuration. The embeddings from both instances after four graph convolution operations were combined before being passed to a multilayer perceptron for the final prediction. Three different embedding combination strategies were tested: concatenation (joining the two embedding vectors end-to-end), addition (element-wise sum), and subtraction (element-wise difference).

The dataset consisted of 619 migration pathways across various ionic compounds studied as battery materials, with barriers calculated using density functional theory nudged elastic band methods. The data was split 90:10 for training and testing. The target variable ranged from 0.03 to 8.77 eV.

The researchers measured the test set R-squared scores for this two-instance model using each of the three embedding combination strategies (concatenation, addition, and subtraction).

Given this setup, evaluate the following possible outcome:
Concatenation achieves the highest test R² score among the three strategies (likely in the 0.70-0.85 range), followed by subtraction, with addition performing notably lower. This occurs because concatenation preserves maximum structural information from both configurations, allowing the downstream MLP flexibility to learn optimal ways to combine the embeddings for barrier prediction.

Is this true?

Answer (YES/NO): NO